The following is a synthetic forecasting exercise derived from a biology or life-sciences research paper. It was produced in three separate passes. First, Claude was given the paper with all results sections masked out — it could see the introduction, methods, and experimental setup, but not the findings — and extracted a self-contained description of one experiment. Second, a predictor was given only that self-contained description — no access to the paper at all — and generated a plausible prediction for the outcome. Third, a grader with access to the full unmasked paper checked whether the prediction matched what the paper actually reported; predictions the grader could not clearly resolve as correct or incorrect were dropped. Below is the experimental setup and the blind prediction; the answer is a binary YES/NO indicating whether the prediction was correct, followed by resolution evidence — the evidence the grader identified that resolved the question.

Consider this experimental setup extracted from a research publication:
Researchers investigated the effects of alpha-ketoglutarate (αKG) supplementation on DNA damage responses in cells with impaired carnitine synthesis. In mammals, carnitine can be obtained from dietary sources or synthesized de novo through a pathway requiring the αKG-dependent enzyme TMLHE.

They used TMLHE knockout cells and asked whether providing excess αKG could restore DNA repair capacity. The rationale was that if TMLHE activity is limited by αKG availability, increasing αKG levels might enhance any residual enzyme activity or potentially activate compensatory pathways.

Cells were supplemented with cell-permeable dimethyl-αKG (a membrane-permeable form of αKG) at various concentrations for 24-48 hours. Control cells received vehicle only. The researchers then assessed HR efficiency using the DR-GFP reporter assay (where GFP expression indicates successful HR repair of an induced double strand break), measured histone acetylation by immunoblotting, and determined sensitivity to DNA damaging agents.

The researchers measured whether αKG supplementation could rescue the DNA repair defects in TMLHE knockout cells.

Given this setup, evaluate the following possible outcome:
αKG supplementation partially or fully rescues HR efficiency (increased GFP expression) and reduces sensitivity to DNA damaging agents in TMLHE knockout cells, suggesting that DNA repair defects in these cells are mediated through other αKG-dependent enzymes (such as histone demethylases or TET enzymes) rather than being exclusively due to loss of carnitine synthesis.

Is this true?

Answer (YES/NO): NO